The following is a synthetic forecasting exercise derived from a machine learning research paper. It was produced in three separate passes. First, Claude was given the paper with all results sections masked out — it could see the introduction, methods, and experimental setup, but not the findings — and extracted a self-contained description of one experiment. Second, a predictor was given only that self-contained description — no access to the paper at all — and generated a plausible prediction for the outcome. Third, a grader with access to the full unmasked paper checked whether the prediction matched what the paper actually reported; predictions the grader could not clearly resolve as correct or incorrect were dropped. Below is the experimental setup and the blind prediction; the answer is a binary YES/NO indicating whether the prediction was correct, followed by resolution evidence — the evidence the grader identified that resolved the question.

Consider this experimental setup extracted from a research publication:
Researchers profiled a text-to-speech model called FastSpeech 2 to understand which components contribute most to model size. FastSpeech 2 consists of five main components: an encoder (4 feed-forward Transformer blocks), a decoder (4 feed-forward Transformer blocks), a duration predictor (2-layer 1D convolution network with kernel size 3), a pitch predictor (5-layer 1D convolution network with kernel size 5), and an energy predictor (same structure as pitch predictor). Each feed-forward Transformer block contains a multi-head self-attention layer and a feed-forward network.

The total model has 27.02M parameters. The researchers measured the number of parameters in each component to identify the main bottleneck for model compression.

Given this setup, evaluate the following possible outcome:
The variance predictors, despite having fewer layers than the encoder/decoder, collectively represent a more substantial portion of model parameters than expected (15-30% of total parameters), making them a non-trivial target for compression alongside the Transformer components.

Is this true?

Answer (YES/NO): NO